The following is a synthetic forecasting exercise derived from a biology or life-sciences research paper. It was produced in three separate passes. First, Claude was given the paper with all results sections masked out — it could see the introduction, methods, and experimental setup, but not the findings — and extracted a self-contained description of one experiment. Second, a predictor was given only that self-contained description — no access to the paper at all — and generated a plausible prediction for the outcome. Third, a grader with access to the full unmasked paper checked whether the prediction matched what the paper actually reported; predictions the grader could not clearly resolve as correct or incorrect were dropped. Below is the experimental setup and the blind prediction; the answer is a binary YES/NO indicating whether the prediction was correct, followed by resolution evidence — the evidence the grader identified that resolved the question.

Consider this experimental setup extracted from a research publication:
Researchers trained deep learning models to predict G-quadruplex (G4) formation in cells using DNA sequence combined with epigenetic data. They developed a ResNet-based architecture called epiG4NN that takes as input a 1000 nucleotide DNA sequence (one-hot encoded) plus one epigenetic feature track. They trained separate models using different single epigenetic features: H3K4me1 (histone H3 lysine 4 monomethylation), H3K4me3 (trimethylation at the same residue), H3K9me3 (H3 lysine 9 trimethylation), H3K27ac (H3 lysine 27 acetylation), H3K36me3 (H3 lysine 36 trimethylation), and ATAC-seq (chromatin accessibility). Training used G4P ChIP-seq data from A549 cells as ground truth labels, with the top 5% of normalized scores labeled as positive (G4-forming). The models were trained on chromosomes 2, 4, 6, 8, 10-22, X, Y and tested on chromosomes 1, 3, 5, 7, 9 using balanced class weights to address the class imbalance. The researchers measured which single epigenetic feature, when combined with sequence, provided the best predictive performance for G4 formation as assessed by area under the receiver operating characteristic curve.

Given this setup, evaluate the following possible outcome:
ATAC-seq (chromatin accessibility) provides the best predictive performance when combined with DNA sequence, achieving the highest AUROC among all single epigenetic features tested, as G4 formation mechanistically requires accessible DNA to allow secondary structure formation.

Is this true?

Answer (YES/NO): NO